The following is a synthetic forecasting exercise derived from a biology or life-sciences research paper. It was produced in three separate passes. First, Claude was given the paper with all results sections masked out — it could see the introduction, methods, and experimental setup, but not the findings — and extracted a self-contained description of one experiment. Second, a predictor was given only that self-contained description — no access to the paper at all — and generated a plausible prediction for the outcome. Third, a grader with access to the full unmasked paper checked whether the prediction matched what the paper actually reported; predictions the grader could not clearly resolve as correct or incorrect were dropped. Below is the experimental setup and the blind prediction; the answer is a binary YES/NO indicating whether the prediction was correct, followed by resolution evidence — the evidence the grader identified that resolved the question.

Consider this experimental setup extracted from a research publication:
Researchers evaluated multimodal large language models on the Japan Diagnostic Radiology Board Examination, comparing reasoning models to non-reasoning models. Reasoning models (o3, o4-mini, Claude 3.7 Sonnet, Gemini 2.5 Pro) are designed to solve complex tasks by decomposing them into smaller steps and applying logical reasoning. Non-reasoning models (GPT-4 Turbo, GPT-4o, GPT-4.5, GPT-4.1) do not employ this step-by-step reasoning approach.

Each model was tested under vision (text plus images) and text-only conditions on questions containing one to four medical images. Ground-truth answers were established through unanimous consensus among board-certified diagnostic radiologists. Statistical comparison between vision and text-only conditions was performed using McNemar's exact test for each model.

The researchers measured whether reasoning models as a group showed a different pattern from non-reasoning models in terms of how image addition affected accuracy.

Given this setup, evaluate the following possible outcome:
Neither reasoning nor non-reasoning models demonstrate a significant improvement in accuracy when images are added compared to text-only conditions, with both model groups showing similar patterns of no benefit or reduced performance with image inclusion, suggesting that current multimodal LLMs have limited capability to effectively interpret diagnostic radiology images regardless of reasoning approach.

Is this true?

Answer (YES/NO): NO